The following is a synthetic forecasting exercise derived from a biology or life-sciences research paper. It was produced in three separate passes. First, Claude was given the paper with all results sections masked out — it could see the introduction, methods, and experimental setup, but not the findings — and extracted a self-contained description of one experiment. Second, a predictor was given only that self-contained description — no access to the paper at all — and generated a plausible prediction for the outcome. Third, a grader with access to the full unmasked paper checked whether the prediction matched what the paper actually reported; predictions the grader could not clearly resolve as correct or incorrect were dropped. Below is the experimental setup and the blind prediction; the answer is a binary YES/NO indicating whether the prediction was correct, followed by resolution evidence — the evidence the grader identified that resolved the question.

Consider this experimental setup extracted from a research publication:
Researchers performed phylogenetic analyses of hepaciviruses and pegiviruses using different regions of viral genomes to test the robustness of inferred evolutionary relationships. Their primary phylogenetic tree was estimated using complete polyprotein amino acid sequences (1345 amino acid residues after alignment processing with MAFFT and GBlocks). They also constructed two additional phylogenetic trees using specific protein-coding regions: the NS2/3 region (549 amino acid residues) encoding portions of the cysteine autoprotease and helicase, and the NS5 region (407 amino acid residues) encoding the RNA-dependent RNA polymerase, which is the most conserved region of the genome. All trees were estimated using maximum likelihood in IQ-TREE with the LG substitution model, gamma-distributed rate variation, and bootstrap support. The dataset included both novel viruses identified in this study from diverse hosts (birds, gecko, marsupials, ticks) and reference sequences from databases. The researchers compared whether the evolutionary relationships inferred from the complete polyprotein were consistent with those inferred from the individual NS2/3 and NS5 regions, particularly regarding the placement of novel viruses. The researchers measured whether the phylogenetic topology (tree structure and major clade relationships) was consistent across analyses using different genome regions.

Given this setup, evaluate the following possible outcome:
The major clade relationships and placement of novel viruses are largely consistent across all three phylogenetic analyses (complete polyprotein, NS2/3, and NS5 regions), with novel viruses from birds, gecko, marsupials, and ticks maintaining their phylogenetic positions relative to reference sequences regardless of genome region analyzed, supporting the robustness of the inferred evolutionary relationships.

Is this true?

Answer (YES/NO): YES